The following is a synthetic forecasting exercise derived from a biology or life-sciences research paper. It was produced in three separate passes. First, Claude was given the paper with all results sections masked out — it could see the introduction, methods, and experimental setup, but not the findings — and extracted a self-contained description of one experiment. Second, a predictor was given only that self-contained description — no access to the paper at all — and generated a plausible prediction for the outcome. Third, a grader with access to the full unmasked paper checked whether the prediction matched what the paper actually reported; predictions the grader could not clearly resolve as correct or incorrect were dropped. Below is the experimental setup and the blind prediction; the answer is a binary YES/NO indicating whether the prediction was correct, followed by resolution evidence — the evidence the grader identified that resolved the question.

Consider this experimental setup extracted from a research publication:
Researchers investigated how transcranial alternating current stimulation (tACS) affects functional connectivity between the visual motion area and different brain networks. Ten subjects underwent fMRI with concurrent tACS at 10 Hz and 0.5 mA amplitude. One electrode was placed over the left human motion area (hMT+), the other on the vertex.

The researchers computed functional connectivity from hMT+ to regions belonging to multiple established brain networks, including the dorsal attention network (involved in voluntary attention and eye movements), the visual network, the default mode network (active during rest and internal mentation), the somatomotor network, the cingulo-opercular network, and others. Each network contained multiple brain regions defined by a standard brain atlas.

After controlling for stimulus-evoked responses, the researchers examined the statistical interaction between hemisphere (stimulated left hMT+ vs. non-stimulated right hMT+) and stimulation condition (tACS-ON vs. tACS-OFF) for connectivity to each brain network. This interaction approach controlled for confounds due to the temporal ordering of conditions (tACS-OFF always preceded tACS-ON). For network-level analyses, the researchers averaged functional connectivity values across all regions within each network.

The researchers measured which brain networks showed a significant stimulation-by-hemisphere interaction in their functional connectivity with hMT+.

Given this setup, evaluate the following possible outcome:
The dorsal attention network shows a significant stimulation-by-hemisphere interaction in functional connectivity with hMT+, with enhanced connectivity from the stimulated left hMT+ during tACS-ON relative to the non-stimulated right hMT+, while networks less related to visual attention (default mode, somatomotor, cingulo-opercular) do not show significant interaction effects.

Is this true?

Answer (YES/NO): YES